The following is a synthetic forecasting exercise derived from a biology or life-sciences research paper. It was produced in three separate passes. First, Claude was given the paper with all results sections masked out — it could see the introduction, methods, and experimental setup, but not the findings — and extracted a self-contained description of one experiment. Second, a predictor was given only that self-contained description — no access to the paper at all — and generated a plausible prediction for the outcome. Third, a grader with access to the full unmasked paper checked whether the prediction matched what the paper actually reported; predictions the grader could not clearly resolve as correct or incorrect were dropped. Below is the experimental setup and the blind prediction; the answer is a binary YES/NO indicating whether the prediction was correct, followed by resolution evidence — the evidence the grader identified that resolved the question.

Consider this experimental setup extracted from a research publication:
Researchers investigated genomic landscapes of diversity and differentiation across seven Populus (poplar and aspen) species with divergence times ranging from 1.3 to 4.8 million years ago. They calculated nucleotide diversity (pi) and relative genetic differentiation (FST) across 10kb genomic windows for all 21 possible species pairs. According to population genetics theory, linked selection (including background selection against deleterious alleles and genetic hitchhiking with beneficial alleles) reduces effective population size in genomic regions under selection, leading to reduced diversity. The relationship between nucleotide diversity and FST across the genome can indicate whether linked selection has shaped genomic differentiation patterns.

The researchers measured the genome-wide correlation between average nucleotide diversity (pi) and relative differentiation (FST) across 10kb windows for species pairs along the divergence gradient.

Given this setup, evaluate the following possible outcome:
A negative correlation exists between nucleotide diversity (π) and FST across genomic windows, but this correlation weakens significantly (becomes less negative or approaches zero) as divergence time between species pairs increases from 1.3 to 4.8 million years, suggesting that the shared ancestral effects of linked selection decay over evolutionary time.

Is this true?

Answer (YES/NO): NO